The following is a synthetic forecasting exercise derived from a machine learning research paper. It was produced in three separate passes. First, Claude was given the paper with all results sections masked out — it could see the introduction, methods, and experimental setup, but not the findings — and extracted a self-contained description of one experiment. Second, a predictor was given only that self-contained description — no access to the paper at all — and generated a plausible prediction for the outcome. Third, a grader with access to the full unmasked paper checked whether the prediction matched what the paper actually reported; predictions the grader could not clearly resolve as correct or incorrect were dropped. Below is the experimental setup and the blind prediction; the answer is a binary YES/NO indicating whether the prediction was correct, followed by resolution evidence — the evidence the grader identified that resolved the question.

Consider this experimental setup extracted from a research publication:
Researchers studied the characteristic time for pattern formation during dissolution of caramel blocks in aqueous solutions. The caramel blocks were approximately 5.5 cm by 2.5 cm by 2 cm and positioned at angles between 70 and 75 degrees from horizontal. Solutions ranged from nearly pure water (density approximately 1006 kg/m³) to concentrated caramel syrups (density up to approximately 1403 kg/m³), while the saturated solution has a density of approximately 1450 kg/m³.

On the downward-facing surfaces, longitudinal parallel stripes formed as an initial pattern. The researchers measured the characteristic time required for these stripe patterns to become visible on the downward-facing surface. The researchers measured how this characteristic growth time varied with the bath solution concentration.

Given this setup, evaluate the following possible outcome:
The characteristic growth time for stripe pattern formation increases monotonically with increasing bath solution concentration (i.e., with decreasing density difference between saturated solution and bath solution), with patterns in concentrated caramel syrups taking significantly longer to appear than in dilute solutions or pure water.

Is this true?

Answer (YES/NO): YES